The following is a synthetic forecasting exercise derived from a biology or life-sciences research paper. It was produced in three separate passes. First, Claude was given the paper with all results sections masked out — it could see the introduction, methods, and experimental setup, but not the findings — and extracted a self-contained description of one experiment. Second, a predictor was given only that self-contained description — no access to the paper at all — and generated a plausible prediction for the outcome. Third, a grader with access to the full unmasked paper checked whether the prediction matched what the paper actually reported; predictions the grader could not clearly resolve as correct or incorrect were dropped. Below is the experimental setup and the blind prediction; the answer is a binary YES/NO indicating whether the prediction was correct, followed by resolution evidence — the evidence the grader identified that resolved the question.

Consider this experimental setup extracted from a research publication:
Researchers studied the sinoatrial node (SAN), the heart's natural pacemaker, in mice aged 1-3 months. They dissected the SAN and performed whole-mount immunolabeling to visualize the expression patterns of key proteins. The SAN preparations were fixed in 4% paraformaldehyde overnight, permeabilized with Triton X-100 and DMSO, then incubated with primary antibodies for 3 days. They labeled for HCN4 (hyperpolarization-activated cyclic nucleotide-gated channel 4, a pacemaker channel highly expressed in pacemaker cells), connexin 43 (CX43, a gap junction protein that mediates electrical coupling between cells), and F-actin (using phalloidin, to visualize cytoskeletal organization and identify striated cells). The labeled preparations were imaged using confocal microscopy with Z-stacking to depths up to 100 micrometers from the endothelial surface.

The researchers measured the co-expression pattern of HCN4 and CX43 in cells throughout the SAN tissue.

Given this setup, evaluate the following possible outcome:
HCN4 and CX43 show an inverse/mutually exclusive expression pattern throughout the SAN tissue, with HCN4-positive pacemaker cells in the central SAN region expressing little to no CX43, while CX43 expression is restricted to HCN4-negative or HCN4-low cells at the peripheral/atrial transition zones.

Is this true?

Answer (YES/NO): NO